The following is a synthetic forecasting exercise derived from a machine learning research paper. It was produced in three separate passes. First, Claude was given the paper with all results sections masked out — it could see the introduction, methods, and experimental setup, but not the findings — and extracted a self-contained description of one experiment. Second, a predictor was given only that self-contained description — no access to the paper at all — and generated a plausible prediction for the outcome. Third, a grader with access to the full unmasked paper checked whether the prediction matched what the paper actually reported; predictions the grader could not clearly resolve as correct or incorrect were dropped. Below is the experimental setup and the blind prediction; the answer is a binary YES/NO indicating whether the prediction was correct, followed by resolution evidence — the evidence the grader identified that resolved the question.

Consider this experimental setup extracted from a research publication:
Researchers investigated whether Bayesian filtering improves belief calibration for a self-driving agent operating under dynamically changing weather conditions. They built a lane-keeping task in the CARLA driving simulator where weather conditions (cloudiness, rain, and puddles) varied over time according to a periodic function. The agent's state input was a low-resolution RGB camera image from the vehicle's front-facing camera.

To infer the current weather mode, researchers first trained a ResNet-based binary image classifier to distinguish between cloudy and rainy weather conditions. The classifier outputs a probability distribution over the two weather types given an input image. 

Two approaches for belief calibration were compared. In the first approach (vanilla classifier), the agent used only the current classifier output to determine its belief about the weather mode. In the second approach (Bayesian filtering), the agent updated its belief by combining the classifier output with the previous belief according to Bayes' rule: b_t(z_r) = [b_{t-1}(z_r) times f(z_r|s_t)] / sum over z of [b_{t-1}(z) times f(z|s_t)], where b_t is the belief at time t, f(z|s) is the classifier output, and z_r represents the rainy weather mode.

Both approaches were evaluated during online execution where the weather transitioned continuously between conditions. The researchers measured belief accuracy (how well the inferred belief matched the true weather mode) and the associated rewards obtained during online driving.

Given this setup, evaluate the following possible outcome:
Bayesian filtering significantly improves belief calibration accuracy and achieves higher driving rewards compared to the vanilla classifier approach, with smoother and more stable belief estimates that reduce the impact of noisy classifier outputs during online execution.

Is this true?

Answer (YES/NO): NO